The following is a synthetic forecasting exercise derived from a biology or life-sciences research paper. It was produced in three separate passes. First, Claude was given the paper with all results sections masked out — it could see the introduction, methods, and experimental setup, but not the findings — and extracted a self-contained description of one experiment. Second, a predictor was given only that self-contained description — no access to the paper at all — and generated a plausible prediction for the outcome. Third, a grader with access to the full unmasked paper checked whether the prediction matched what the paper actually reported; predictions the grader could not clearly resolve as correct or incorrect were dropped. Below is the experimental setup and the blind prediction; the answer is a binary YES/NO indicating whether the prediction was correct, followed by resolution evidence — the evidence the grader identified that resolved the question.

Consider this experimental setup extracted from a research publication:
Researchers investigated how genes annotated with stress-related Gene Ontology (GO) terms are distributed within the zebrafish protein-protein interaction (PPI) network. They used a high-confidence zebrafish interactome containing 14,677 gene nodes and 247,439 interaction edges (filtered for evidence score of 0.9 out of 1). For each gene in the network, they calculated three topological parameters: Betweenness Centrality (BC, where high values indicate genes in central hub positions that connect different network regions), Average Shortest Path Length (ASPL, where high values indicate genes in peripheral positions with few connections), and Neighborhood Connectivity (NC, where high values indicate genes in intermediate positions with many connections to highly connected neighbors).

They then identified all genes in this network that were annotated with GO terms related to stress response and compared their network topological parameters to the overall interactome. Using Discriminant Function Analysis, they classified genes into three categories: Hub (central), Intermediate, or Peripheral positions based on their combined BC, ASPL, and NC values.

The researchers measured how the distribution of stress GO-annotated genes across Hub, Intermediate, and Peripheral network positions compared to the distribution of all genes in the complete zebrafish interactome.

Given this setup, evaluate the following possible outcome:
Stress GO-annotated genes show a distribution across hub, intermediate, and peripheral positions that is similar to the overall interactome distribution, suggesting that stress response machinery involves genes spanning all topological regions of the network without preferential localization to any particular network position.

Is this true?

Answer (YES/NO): NO